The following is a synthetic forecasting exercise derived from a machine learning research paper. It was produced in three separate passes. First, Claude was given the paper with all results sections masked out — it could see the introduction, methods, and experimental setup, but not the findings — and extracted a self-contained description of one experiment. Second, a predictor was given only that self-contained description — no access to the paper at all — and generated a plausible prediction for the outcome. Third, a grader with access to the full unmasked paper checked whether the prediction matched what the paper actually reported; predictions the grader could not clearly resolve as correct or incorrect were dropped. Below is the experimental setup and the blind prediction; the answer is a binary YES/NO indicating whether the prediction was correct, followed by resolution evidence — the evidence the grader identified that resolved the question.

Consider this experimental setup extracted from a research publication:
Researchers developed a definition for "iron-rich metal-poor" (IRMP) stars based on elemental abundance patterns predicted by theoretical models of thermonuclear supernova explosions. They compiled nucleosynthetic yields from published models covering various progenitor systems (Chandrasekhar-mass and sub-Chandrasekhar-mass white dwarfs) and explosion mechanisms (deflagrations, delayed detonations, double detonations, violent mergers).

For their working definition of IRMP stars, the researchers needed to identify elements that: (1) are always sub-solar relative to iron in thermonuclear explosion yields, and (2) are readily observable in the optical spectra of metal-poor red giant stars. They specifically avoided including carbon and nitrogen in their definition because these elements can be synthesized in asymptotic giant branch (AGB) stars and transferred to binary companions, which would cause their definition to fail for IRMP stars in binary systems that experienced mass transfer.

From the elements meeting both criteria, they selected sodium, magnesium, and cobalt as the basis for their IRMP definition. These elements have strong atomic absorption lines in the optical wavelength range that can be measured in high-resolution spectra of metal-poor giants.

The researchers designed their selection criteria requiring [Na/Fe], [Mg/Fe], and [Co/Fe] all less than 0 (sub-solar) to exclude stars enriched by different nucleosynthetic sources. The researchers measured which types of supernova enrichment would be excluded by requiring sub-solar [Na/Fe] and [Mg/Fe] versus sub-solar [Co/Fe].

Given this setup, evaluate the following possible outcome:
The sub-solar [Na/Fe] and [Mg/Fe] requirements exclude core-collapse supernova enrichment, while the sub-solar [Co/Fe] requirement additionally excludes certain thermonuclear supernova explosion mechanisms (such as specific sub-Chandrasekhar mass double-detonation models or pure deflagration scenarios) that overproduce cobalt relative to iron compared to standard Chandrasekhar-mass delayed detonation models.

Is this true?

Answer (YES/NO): NO